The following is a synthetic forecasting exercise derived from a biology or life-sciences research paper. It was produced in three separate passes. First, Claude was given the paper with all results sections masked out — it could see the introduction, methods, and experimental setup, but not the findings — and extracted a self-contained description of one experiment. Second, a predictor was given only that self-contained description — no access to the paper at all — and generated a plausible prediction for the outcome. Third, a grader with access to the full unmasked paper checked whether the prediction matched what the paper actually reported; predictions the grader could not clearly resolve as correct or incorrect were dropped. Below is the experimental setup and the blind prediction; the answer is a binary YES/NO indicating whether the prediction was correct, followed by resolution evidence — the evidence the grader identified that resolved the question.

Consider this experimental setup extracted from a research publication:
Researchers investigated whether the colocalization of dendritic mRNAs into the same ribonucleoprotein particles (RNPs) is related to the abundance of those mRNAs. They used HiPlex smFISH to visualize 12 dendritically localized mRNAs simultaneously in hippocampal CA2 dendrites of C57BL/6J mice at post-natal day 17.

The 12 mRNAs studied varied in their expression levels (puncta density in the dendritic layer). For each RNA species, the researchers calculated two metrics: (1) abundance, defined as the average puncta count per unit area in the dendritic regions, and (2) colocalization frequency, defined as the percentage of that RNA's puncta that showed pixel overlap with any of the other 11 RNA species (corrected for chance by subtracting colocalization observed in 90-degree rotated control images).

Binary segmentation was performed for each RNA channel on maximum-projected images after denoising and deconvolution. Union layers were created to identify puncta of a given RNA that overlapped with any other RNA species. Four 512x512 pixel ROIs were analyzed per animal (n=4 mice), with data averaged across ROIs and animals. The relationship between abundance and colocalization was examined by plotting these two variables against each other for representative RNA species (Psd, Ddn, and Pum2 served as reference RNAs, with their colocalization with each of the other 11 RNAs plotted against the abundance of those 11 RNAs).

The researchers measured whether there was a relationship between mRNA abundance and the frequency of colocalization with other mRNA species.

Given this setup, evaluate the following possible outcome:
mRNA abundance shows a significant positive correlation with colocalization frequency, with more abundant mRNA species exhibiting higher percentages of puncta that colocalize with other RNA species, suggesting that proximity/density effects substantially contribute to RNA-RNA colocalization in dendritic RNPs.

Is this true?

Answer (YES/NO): YES